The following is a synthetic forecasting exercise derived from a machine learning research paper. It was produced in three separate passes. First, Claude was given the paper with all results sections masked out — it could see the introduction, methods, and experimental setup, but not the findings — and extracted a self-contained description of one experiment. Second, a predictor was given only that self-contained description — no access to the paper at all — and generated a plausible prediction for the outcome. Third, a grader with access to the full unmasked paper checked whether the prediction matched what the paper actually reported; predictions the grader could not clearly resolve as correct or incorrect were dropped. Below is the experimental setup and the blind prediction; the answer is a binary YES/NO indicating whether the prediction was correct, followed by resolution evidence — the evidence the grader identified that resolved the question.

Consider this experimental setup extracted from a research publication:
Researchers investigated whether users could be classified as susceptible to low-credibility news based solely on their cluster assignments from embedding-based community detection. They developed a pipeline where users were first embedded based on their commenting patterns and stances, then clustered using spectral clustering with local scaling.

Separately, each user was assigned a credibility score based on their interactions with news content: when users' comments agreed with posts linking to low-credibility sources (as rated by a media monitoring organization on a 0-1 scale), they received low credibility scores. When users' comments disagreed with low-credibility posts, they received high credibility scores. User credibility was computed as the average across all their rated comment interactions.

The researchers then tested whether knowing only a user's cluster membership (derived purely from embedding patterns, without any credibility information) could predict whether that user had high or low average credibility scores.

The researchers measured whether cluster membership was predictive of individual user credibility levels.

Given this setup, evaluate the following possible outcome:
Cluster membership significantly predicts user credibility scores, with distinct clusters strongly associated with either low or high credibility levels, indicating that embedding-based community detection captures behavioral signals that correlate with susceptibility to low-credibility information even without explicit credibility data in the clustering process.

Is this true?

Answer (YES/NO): YES